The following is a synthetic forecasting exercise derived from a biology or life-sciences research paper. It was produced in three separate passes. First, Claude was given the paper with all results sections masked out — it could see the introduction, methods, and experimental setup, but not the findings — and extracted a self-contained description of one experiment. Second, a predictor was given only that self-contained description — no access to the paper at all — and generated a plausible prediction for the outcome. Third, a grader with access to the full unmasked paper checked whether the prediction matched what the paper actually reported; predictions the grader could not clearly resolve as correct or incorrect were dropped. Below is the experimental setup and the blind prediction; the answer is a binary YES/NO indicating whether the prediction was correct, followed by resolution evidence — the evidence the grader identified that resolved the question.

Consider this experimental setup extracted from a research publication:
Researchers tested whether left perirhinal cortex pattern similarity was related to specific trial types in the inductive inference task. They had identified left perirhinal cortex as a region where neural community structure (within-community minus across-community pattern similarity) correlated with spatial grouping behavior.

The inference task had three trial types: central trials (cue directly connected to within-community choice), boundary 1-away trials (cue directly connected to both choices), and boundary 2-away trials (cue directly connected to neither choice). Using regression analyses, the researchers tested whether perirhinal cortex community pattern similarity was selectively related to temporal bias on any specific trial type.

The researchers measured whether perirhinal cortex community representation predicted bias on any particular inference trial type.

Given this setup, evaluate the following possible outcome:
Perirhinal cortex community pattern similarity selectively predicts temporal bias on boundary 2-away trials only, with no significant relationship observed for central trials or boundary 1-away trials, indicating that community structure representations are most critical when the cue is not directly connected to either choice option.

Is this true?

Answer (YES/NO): NO